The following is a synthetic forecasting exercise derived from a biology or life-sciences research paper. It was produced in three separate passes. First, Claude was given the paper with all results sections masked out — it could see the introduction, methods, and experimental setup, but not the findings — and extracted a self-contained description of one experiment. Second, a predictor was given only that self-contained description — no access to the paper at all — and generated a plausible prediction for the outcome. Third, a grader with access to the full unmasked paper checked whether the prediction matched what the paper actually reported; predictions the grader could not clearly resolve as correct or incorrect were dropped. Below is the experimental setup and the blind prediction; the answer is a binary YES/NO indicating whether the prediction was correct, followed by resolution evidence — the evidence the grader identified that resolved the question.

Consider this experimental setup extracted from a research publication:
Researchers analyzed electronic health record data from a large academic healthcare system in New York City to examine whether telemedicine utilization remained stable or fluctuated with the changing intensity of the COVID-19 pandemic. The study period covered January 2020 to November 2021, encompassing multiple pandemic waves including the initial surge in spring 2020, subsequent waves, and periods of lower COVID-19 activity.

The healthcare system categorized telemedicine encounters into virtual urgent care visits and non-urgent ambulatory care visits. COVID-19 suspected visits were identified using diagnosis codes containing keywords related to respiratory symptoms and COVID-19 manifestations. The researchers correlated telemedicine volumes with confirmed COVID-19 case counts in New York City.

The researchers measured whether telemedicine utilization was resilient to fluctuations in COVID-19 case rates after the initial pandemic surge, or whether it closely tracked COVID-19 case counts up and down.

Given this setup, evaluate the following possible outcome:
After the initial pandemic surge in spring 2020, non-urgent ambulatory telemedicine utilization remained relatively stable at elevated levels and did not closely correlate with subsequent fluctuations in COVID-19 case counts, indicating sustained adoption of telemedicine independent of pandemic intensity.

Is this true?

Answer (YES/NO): YES